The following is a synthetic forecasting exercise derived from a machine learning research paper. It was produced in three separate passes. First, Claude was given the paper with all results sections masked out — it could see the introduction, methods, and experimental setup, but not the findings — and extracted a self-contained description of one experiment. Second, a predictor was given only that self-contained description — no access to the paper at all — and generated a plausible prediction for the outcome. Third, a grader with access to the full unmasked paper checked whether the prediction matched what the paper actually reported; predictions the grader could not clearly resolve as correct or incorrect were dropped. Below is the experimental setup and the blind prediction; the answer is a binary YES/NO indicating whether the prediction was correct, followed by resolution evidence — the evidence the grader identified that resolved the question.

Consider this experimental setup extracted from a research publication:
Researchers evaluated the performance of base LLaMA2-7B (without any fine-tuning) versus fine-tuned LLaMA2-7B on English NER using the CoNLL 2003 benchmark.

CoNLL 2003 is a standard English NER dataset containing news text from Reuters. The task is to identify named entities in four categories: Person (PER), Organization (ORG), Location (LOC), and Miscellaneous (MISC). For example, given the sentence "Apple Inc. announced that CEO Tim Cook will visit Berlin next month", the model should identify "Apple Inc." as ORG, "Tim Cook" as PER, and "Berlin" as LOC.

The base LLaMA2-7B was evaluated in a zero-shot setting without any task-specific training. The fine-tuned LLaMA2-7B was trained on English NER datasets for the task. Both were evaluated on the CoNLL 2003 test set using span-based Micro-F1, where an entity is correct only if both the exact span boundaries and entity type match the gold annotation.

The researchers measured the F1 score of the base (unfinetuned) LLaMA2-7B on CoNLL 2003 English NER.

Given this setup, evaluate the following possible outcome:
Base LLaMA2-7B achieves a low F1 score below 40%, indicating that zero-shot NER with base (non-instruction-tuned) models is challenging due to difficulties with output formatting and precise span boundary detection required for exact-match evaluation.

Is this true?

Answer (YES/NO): YES